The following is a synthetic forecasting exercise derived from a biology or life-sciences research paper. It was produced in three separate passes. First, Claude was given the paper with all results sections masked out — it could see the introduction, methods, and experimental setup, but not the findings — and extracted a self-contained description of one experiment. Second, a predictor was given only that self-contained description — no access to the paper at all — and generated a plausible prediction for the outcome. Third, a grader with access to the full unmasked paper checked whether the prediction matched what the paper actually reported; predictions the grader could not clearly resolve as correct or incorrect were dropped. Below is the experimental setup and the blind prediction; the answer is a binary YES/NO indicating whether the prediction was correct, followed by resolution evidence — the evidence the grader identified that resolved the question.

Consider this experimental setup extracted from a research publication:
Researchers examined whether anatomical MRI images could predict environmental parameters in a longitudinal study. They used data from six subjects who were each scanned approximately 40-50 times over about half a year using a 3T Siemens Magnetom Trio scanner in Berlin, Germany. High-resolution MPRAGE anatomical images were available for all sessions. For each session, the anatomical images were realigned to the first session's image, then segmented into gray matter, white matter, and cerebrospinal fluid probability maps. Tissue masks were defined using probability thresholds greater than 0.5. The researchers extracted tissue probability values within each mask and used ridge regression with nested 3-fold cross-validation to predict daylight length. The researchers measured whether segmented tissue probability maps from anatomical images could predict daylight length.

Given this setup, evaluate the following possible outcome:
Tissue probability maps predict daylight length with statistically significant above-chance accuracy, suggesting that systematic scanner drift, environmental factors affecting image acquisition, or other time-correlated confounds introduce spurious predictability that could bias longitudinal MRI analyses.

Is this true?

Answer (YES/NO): YES